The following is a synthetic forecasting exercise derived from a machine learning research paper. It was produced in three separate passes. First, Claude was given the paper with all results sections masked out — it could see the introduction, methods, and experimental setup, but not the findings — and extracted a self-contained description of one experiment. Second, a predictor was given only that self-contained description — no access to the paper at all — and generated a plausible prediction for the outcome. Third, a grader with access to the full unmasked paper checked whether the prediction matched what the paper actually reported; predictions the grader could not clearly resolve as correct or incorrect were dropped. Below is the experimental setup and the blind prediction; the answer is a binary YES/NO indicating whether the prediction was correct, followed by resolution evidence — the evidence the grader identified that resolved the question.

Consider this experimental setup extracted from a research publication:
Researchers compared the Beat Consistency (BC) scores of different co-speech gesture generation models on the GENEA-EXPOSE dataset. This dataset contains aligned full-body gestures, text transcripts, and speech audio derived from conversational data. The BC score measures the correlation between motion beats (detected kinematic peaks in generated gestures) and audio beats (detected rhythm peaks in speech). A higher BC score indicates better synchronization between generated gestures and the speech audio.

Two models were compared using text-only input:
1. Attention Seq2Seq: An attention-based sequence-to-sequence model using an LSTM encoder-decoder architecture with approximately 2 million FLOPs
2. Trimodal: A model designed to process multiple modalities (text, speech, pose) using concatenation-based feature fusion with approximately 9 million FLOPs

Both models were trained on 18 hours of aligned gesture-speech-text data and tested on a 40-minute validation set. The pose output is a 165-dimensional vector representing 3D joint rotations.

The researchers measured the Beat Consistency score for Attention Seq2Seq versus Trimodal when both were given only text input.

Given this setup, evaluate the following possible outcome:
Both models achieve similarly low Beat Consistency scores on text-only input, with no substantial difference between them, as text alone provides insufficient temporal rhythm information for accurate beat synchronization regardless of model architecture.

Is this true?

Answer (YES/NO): NO